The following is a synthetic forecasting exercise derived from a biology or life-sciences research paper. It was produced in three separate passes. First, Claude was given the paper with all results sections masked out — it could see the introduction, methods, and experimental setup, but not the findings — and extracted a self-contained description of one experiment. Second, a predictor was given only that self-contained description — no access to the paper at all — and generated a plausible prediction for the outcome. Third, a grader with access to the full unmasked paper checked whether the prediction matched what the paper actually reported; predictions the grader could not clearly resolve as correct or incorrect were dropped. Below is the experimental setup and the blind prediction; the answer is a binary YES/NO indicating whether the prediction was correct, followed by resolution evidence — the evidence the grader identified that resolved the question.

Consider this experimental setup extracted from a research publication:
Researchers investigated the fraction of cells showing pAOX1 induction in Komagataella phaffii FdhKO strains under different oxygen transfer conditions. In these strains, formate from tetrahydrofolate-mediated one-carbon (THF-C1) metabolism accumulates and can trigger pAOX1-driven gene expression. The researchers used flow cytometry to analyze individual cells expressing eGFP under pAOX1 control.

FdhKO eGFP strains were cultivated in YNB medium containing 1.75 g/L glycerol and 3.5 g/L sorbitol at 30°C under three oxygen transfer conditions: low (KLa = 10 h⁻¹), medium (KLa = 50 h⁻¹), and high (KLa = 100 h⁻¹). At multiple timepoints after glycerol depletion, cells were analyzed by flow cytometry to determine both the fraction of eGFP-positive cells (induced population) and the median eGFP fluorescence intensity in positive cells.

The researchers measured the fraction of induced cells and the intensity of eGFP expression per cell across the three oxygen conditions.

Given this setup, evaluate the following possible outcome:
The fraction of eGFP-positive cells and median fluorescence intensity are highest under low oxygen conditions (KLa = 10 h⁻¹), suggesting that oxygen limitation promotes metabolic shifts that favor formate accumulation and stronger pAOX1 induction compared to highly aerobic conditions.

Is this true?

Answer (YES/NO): YES